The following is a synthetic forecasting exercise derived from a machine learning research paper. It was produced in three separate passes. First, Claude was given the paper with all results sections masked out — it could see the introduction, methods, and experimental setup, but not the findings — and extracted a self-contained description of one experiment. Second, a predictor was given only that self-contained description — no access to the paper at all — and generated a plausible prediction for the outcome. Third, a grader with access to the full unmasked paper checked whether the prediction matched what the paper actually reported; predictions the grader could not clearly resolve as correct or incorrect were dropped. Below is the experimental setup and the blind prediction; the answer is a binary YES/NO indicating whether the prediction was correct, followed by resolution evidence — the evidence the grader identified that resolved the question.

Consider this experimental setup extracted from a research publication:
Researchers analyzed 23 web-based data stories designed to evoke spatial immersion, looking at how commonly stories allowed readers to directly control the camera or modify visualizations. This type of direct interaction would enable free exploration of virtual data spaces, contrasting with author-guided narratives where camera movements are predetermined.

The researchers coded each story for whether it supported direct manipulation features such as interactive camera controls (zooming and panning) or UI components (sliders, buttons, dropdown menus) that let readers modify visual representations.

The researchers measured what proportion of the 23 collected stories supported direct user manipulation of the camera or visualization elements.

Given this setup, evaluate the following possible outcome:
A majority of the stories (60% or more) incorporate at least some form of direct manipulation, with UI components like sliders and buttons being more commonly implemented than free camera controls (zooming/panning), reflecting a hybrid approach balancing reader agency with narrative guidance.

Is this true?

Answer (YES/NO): NO